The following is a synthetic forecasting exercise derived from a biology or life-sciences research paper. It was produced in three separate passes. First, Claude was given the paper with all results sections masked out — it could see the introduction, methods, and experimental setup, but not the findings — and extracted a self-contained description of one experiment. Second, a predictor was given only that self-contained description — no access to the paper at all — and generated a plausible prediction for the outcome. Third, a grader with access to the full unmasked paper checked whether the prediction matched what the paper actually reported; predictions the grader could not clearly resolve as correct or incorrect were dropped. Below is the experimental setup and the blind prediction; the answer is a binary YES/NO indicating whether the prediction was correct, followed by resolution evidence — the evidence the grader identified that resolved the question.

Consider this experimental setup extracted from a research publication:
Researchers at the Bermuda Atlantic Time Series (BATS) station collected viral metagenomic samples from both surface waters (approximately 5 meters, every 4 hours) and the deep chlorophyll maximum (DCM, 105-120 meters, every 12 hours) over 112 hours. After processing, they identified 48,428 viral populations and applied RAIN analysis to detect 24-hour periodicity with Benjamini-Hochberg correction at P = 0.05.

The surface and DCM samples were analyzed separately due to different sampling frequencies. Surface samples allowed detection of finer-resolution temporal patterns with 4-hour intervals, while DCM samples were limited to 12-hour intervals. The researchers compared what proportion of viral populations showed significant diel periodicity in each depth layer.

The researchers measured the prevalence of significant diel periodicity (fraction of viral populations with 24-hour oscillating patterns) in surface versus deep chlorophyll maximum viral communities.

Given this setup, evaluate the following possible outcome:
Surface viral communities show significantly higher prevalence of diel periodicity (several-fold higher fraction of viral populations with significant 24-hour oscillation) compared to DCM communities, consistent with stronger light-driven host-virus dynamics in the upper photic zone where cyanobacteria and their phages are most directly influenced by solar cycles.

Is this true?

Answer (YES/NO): YES